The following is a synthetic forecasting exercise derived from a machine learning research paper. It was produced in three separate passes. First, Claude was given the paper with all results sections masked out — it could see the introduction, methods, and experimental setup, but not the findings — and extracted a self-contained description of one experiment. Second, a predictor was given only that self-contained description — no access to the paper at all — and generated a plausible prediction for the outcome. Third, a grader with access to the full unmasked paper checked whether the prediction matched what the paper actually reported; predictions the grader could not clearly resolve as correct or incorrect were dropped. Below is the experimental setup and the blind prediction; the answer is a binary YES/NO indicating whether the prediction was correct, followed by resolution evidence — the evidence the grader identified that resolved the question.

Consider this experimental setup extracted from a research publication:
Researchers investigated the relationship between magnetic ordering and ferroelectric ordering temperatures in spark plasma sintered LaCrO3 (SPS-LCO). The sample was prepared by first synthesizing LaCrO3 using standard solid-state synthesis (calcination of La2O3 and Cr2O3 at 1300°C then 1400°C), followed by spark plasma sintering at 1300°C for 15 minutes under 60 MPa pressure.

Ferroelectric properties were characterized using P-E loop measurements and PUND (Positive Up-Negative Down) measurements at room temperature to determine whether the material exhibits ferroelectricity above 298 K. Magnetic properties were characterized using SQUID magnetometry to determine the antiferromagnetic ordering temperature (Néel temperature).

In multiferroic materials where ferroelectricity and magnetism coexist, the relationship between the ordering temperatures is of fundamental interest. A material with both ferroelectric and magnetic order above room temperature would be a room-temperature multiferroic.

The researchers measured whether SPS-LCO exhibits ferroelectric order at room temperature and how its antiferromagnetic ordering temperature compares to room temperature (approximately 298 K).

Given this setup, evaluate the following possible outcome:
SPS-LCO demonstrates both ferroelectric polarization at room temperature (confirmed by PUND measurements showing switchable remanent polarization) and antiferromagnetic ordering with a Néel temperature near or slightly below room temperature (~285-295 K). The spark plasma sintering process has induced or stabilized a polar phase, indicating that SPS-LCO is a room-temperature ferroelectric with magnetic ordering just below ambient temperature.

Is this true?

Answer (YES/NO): YES